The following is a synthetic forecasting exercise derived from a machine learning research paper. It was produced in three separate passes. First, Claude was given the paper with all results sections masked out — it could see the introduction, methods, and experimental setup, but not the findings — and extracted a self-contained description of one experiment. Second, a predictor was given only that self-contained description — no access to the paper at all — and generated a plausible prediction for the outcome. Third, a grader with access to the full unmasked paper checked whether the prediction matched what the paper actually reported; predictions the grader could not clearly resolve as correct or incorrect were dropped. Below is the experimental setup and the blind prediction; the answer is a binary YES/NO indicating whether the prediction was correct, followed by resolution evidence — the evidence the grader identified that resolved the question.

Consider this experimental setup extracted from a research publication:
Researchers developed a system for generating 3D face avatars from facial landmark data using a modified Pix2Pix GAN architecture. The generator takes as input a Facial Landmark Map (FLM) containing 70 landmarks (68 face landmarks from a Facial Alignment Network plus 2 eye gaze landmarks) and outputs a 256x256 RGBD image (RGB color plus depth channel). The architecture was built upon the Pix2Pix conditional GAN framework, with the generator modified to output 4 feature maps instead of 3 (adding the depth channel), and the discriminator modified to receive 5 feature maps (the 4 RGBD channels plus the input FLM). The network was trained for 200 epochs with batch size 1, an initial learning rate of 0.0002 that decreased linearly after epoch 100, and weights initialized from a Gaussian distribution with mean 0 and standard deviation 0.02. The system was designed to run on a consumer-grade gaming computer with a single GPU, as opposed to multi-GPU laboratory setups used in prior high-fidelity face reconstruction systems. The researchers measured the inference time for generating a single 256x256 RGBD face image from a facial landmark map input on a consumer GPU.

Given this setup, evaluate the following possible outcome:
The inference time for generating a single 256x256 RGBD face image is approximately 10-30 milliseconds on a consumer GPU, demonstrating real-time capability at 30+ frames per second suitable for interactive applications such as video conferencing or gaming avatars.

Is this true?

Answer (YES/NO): NO